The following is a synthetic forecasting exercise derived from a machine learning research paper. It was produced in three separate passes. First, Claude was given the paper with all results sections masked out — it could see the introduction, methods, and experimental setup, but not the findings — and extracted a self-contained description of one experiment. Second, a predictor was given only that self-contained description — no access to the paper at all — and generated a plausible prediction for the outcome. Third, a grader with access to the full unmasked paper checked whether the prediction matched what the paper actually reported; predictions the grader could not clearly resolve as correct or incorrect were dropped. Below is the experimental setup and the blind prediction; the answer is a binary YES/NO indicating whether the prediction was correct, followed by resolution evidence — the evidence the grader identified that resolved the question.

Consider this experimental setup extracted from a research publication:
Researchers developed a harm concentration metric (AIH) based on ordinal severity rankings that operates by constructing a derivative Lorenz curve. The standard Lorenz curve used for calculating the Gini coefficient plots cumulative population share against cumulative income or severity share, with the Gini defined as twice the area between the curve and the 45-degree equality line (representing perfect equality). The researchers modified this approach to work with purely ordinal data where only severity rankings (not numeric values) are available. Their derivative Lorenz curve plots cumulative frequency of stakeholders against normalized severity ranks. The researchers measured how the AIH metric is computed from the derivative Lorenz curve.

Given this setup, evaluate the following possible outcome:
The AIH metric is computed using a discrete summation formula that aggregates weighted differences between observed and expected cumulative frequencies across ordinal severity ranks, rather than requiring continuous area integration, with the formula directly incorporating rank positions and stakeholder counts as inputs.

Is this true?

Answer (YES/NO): NO